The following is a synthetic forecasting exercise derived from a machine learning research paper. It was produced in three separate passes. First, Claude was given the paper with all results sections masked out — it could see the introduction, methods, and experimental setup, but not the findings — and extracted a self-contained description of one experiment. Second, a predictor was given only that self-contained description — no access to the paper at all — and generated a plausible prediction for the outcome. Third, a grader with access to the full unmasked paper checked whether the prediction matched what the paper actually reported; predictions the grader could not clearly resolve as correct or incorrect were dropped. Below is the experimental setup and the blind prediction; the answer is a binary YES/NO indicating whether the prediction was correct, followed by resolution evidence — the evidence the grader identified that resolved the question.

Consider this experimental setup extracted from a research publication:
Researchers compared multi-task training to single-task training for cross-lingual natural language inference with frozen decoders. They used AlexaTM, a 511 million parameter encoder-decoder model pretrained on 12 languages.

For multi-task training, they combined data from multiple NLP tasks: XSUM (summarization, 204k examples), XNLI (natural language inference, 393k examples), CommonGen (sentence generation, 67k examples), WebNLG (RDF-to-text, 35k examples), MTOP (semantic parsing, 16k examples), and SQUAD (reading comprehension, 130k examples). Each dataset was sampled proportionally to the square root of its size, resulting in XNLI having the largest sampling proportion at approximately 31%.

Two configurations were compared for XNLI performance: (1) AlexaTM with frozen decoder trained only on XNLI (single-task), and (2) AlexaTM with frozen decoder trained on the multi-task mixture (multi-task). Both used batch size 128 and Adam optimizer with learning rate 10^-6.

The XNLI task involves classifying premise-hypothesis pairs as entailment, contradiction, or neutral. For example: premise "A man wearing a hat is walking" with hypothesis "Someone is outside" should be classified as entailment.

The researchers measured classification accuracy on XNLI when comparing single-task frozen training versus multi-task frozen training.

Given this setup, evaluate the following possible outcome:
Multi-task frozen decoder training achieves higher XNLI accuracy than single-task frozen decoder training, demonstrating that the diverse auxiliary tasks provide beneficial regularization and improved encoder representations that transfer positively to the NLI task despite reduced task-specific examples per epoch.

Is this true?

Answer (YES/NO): YES